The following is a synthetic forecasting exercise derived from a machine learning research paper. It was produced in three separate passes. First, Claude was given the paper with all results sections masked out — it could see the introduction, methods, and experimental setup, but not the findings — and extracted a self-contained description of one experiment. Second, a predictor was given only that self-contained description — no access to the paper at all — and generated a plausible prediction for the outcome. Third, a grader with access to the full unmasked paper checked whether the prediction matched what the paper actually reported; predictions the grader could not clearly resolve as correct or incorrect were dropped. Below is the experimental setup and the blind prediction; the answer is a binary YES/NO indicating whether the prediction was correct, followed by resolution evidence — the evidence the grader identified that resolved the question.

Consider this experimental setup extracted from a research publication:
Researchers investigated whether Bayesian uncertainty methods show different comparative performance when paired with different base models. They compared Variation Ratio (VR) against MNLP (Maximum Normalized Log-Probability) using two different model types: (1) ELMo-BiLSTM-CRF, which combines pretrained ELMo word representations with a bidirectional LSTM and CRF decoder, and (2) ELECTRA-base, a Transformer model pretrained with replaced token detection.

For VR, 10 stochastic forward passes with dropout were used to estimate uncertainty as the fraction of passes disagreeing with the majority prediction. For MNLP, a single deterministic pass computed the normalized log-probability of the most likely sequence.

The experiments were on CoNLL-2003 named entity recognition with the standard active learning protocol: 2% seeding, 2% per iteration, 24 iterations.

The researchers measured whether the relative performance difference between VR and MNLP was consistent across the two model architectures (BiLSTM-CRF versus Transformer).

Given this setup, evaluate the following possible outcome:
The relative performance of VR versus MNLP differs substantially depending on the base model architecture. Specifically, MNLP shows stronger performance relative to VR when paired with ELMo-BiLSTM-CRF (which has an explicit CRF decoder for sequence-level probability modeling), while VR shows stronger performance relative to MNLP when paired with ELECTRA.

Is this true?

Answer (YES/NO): NO